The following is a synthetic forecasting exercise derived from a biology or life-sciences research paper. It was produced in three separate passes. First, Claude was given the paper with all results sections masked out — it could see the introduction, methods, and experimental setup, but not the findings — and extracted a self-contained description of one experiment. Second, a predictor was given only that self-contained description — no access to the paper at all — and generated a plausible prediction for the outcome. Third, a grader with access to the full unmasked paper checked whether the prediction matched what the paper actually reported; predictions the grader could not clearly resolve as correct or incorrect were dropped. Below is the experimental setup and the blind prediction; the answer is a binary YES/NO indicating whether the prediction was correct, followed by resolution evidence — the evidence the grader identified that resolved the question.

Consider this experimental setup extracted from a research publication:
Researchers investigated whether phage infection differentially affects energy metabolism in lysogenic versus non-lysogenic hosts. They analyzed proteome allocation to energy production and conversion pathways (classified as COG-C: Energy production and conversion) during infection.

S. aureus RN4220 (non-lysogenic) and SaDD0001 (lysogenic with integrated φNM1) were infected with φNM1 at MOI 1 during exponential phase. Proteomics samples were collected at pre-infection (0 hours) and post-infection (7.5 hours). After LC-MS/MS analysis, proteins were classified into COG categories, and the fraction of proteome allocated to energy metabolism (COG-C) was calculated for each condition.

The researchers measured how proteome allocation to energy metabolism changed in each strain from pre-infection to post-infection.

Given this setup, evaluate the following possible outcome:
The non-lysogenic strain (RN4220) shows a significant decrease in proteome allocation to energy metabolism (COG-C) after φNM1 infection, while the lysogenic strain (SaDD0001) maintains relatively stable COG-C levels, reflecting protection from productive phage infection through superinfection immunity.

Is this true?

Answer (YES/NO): NO